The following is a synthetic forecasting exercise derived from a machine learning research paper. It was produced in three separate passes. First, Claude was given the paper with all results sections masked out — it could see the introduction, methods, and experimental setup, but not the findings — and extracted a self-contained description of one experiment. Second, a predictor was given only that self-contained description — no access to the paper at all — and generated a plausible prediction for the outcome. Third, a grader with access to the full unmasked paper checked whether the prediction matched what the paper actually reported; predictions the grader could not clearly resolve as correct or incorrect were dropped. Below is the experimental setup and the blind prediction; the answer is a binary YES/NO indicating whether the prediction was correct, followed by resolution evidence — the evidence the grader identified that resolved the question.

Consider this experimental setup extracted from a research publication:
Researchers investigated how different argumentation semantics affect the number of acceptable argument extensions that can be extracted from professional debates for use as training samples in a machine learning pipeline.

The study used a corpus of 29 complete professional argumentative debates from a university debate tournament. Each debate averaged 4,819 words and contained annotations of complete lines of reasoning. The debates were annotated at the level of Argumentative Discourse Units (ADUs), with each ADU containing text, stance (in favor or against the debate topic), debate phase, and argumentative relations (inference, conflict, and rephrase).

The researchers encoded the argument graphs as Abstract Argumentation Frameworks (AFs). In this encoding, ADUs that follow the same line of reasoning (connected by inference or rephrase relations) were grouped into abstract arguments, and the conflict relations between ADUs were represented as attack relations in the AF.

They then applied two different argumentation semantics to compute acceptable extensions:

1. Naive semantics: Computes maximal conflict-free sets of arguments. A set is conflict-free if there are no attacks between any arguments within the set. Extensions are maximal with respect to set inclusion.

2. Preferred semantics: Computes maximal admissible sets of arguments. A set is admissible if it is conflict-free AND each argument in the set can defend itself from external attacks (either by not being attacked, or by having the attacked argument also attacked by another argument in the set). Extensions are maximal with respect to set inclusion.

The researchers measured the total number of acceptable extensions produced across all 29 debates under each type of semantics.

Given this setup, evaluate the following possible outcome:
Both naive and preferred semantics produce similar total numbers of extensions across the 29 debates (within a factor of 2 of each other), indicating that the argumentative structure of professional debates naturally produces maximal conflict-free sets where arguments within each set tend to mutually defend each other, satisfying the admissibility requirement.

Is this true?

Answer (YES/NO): NO